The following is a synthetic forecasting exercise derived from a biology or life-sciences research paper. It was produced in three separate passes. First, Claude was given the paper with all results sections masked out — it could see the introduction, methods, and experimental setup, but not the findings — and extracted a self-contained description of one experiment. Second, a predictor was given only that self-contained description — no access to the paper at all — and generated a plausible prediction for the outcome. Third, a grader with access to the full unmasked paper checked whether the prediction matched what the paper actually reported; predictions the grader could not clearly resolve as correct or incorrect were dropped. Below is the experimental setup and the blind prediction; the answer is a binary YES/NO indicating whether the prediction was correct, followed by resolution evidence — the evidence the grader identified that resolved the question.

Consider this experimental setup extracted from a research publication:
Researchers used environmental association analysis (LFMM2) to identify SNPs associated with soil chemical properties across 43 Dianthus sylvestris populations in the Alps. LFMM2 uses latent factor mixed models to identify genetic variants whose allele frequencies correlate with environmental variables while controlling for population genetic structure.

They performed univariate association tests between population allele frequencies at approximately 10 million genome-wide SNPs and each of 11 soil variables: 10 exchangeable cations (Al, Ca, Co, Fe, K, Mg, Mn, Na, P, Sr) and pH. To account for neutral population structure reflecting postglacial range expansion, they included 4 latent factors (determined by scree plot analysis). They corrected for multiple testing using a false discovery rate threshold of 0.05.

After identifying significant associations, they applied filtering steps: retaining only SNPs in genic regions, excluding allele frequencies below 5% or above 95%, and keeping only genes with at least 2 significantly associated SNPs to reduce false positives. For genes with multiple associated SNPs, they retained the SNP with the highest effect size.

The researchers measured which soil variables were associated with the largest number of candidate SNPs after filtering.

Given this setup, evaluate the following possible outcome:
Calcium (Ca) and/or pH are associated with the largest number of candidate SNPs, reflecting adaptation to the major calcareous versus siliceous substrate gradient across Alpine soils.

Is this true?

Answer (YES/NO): NO